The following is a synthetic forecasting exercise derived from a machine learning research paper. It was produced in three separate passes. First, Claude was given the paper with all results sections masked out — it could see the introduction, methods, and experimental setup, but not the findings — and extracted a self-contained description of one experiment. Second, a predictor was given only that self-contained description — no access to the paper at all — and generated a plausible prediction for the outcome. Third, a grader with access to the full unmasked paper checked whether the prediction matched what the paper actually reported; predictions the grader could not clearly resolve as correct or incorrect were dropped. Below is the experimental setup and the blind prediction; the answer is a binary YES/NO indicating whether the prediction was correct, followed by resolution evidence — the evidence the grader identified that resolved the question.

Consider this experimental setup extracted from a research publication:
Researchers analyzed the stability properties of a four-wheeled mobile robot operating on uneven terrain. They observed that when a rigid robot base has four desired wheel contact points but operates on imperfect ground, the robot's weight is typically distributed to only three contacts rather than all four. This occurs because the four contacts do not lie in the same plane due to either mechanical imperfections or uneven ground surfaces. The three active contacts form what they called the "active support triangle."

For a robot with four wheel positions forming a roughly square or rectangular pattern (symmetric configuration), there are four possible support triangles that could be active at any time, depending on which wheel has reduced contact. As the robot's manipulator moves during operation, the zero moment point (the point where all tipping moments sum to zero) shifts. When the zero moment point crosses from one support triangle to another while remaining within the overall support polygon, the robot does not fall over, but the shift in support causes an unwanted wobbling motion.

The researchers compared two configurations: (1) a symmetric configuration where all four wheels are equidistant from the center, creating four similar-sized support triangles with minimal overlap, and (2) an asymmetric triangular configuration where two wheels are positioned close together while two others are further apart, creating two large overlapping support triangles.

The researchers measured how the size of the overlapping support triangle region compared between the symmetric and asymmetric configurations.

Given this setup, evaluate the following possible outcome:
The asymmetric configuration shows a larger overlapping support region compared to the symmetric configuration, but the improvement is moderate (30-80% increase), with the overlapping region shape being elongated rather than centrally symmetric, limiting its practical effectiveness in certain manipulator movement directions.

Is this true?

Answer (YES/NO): NO